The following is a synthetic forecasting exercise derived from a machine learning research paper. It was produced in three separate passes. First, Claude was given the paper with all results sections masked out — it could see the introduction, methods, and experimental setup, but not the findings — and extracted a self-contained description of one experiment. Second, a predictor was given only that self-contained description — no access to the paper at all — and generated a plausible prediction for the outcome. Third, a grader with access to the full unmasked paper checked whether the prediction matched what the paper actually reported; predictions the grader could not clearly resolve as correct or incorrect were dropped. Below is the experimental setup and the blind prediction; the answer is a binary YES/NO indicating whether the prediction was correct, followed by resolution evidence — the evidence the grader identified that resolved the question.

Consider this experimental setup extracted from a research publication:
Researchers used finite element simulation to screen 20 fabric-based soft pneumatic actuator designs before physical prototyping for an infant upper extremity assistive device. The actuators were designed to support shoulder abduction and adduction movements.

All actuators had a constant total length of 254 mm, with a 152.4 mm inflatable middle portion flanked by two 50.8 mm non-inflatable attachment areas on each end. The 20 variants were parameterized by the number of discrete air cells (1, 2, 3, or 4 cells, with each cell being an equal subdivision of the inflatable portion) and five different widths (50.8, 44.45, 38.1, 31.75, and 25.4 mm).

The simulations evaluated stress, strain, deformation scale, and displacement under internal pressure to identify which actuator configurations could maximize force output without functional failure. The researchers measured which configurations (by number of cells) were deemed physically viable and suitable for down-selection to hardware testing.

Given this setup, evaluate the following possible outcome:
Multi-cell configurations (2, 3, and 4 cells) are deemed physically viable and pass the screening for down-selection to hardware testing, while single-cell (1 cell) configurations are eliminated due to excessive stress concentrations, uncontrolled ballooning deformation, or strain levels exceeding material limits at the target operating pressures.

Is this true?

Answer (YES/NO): NO